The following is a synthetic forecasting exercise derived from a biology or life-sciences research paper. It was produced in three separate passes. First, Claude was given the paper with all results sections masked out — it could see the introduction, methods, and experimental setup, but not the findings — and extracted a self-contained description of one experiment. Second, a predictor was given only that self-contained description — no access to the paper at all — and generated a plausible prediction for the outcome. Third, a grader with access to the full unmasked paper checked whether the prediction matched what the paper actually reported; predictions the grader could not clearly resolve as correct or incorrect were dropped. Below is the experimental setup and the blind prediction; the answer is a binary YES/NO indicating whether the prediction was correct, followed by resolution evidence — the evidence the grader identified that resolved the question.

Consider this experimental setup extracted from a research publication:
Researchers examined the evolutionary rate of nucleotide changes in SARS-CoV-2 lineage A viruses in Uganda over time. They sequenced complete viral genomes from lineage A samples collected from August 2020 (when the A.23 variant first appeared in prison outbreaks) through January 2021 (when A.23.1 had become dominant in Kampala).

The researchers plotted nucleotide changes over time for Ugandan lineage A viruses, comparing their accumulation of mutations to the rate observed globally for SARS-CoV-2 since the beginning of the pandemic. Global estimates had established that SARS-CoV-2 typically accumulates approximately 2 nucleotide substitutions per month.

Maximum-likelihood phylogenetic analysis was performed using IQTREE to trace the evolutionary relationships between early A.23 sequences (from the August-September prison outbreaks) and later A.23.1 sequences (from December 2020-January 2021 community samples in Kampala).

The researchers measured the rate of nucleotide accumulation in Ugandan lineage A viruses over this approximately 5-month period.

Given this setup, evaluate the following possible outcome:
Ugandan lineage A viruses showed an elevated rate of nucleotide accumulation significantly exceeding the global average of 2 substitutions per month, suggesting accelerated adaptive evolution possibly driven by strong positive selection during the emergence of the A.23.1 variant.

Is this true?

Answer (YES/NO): NO